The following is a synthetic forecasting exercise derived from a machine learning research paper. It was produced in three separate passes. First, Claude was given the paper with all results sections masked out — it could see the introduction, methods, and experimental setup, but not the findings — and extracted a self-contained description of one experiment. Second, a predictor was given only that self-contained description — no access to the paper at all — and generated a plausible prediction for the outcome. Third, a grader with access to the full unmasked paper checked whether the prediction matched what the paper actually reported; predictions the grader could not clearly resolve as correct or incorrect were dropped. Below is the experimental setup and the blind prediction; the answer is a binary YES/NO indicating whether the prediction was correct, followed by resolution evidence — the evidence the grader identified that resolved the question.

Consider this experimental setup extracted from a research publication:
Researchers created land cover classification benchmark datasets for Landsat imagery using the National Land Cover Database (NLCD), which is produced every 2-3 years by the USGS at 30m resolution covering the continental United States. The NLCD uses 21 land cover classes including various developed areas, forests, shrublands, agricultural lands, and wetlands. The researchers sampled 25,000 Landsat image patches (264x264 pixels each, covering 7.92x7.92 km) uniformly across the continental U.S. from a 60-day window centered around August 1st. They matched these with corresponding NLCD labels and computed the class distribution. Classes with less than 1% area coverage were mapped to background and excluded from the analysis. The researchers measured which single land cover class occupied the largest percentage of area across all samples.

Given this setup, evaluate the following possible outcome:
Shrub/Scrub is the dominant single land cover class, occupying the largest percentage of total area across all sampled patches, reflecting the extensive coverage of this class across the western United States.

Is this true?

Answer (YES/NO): YES